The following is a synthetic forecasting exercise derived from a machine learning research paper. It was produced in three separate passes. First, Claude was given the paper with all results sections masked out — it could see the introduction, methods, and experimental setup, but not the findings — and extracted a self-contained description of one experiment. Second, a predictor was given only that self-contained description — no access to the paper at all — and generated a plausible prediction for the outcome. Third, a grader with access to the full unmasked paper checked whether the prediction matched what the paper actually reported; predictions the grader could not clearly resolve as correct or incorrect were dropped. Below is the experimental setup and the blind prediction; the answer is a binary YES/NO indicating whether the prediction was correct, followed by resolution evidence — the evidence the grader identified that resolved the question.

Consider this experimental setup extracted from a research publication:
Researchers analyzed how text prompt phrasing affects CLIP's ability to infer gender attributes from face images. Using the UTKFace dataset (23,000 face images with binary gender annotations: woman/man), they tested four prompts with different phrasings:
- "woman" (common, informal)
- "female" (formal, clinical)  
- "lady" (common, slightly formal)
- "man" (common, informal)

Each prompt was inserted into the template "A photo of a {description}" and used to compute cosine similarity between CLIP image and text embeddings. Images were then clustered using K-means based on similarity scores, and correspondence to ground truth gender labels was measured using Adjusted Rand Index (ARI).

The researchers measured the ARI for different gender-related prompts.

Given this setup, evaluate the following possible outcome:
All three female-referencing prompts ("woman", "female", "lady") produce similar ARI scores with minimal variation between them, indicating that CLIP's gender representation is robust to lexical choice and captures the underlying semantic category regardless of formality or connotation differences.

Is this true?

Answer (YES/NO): NO